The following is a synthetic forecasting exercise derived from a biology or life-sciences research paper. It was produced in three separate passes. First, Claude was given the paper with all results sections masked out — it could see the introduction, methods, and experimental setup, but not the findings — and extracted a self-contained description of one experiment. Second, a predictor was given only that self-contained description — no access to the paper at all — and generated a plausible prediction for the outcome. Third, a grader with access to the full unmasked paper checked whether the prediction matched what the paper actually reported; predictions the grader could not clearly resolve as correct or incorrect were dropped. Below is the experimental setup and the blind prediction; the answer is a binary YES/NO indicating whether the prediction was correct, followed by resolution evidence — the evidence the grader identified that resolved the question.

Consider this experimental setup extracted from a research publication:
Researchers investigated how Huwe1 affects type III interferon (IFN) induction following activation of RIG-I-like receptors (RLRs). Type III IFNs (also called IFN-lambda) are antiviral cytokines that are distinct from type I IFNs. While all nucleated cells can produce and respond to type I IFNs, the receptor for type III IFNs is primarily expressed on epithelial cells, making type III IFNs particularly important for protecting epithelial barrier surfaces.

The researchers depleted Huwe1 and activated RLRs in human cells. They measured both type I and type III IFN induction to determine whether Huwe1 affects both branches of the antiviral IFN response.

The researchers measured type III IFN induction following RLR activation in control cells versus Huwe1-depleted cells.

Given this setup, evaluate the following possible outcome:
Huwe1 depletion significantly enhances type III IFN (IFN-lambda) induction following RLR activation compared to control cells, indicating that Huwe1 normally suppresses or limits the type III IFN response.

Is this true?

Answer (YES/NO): NO